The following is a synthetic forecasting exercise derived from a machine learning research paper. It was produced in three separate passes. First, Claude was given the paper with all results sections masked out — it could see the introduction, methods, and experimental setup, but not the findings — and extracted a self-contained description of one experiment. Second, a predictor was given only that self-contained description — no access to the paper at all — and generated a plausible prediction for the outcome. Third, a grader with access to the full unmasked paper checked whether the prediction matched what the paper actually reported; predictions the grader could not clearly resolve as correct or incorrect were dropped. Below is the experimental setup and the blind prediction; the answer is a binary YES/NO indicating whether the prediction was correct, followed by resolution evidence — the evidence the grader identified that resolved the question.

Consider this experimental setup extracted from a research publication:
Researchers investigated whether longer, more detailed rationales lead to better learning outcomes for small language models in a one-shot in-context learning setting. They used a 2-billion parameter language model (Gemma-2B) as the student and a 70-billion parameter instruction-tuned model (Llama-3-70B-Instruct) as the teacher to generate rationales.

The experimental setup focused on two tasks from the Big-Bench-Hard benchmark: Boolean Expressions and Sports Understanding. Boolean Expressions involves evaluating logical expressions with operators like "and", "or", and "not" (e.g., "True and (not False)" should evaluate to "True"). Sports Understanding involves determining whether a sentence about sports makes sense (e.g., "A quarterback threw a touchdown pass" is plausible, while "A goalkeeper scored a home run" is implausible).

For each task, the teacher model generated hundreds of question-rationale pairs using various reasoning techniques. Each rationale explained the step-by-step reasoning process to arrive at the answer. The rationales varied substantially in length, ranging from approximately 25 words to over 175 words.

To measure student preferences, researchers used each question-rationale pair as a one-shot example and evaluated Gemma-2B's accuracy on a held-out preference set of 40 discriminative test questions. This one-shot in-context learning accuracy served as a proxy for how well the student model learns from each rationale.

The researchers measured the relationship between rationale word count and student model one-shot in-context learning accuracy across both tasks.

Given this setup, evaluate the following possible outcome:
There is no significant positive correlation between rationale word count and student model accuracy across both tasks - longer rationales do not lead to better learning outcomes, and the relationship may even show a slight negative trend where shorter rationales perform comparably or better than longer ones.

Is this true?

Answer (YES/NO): NO